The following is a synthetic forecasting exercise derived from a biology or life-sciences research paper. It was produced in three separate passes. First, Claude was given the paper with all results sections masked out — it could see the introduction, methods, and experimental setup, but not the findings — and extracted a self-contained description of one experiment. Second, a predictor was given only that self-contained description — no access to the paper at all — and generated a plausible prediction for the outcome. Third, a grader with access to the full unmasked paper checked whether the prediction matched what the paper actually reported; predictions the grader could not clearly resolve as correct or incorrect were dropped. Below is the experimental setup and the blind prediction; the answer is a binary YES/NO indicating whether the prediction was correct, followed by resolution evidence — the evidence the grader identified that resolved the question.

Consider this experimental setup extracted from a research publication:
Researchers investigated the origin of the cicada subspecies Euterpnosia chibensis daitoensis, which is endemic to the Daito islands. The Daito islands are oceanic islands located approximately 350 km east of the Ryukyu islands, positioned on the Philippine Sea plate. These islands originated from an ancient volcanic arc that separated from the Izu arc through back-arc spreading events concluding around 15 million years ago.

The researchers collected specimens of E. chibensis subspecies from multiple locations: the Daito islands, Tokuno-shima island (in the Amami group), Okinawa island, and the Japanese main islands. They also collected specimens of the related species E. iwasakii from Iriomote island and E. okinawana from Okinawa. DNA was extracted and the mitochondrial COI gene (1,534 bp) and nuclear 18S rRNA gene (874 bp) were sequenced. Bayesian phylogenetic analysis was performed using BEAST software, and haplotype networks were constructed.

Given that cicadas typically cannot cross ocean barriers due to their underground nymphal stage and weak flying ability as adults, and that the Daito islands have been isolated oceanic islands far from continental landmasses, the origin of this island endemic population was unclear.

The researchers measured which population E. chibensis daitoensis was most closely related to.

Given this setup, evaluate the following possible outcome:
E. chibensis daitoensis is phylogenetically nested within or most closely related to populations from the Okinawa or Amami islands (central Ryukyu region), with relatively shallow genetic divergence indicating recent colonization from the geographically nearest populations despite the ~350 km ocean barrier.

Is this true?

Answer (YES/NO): YES